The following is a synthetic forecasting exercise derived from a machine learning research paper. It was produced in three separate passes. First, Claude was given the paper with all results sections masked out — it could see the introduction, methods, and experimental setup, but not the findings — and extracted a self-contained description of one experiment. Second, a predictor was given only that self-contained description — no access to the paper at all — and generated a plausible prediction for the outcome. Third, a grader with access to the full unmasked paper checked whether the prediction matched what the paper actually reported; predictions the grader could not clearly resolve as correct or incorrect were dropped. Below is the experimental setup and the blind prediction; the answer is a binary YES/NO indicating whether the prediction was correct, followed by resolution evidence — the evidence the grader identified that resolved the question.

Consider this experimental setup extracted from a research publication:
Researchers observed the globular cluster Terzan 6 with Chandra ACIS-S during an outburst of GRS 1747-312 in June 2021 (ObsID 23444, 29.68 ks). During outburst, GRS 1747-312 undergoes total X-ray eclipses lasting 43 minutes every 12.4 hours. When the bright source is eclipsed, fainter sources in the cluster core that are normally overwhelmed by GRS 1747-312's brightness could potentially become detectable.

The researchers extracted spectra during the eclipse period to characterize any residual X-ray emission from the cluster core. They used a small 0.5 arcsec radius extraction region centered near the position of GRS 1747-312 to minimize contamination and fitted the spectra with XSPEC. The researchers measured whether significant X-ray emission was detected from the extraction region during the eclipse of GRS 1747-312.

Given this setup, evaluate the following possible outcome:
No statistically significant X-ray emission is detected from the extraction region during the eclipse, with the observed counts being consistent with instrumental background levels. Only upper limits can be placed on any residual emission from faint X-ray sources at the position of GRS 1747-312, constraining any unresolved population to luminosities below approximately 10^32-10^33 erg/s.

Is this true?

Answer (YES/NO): NO